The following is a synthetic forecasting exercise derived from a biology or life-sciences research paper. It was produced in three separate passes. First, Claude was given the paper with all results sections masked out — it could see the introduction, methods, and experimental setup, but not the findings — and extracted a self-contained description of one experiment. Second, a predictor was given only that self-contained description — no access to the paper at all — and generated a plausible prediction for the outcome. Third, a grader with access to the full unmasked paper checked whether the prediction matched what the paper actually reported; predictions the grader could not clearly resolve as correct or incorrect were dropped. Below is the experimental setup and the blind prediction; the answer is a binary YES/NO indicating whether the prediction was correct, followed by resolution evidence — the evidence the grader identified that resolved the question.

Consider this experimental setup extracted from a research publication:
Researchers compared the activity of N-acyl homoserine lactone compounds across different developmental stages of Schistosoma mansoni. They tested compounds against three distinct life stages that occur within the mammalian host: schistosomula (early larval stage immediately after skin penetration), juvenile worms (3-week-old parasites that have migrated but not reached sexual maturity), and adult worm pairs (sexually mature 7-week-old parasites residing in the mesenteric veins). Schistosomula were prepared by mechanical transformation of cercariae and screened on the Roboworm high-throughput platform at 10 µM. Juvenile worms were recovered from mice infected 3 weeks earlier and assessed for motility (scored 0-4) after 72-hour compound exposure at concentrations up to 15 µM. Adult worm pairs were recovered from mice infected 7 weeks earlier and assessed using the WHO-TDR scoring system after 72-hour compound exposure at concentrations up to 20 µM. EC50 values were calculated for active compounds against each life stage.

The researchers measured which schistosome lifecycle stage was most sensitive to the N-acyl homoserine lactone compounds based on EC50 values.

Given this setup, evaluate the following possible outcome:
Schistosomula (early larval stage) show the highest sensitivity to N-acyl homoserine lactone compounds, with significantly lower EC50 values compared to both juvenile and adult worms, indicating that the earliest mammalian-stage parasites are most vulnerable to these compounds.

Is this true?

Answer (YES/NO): NO